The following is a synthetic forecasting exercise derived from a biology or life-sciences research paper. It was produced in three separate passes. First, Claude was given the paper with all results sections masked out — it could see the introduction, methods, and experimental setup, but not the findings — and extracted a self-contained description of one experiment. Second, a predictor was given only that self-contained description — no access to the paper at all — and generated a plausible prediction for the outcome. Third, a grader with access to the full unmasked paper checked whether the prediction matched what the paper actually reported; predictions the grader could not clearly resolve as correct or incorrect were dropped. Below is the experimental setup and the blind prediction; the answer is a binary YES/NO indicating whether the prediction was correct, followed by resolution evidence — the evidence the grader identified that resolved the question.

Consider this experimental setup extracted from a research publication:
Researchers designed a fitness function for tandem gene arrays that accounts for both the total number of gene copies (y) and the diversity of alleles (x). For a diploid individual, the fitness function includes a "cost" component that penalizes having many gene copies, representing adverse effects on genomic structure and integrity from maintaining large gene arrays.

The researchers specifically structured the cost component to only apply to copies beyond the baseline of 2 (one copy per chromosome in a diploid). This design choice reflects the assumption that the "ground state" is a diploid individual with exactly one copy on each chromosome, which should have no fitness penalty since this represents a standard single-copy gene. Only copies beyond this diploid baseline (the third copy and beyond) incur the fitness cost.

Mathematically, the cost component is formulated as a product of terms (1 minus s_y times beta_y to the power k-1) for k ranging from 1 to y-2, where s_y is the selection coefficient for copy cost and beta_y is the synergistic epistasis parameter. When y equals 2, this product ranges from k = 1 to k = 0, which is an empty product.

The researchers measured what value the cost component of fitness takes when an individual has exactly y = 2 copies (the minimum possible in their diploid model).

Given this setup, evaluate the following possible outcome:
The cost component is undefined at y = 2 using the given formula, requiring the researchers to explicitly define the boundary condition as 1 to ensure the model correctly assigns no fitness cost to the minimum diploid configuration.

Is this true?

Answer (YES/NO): NO